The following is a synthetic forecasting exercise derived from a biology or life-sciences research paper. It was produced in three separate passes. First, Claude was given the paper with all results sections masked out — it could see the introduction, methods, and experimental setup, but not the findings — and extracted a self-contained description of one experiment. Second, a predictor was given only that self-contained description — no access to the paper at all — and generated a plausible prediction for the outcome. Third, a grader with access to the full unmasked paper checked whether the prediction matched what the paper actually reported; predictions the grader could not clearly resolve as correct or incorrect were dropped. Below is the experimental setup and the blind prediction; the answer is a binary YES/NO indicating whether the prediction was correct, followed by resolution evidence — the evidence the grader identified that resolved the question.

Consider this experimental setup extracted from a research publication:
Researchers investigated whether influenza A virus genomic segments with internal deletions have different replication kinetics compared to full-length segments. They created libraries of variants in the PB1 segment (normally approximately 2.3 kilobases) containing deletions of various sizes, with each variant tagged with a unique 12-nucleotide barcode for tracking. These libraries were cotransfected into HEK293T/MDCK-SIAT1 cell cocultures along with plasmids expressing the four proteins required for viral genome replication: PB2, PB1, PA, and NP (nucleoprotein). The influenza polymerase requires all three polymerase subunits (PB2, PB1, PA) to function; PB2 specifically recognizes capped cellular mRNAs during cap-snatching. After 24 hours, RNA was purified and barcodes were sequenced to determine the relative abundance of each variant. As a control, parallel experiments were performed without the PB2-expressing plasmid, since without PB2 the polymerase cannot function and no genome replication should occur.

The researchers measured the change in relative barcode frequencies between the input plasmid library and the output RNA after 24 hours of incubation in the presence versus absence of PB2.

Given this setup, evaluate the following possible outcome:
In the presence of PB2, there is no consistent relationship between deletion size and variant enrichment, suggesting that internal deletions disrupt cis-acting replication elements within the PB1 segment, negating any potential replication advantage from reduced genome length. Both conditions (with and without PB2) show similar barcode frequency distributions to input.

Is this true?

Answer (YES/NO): NO